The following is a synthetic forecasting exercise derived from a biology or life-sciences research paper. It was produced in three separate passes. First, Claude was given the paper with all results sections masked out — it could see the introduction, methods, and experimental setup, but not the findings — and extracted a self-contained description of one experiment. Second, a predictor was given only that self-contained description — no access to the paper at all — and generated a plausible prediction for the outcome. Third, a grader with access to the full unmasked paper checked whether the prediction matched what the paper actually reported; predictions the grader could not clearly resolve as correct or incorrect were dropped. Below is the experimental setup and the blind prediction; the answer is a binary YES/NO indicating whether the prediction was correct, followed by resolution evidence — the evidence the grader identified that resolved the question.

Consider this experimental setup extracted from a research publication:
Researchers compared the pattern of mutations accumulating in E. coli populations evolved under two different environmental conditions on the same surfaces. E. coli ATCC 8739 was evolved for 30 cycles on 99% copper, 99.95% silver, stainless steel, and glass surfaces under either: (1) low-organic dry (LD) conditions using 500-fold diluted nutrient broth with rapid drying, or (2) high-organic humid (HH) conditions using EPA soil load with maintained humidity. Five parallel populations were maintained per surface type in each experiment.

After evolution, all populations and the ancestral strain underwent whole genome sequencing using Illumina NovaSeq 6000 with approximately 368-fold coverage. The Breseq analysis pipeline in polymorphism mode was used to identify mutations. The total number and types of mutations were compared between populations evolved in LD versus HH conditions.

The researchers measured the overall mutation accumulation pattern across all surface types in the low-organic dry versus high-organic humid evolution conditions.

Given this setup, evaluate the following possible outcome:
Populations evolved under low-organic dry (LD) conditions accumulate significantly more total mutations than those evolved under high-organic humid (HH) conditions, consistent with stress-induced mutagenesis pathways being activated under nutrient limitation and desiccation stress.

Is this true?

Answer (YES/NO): YES